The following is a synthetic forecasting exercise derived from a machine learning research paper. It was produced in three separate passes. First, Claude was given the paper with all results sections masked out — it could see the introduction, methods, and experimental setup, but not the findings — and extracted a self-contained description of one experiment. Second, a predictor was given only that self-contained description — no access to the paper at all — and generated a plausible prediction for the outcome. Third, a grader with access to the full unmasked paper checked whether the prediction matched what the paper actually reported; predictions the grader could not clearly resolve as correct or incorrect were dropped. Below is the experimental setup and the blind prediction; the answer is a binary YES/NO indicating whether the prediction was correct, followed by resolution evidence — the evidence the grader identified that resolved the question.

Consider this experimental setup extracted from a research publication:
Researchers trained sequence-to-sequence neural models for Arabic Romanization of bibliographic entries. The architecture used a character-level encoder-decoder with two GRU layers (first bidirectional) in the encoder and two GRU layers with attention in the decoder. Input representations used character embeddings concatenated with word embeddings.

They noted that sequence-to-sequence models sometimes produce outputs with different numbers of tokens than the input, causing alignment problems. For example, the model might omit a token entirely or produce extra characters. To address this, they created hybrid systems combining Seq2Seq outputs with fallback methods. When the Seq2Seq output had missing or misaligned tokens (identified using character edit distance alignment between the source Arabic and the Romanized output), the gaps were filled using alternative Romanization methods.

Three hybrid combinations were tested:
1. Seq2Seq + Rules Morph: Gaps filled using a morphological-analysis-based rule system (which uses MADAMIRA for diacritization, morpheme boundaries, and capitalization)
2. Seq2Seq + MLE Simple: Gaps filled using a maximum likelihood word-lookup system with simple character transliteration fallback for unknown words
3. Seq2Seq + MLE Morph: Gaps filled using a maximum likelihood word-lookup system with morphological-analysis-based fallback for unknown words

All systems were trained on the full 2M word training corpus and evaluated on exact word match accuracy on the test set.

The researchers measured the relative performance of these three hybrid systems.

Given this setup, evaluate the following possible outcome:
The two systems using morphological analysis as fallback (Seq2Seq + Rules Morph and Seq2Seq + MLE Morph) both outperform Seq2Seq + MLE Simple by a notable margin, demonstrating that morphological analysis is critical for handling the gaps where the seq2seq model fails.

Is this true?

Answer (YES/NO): NO